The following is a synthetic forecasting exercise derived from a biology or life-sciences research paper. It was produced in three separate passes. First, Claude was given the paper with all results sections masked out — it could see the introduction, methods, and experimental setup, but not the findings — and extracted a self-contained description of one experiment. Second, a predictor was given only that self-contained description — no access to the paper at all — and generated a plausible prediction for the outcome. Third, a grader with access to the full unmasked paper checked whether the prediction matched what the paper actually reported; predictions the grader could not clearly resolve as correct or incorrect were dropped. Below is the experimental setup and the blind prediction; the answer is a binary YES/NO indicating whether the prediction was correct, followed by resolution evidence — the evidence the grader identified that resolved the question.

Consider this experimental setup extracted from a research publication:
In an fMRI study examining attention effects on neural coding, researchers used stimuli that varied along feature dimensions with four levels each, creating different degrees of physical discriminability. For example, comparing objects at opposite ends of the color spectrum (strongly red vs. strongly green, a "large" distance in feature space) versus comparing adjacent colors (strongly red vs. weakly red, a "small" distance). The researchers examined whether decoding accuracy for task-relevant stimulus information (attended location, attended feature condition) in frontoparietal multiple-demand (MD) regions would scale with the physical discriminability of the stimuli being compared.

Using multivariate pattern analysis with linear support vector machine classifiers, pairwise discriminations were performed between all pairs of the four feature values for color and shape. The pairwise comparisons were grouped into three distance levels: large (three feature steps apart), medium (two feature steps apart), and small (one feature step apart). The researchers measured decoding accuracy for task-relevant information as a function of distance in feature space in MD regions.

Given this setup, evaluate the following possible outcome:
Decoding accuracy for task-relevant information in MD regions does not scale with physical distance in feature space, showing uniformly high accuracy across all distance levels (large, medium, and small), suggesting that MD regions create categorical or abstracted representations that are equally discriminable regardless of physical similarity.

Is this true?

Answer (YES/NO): NO